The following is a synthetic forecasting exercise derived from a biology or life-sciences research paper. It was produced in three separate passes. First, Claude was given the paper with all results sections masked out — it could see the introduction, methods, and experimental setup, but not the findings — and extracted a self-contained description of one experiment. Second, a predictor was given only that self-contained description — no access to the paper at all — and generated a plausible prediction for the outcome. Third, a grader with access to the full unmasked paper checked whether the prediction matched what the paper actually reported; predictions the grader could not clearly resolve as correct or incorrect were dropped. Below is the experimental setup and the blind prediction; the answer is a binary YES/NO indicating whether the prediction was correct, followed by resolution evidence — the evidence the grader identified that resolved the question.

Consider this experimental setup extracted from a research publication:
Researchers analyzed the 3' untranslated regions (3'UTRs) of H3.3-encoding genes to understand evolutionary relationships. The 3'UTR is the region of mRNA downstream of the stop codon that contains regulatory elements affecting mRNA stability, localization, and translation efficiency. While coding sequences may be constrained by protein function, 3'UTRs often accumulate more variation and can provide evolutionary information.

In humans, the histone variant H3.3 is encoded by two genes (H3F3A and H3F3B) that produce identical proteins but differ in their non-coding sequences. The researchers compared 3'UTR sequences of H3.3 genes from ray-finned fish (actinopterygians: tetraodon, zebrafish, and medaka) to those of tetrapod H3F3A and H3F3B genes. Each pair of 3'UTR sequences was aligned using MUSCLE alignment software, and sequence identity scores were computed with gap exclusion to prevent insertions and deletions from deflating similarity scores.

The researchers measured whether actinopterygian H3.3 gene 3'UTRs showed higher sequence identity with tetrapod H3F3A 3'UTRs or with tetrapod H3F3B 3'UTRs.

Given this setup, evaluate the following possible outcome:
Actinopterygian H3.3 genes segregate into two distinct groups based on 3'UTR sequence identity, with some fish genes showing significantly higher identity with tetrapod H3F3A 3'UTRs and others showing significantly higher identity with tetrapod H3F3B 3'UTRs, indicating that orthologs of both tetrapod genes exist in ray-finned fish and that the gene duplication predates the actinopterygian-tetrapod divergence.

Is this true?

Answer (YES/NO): NO